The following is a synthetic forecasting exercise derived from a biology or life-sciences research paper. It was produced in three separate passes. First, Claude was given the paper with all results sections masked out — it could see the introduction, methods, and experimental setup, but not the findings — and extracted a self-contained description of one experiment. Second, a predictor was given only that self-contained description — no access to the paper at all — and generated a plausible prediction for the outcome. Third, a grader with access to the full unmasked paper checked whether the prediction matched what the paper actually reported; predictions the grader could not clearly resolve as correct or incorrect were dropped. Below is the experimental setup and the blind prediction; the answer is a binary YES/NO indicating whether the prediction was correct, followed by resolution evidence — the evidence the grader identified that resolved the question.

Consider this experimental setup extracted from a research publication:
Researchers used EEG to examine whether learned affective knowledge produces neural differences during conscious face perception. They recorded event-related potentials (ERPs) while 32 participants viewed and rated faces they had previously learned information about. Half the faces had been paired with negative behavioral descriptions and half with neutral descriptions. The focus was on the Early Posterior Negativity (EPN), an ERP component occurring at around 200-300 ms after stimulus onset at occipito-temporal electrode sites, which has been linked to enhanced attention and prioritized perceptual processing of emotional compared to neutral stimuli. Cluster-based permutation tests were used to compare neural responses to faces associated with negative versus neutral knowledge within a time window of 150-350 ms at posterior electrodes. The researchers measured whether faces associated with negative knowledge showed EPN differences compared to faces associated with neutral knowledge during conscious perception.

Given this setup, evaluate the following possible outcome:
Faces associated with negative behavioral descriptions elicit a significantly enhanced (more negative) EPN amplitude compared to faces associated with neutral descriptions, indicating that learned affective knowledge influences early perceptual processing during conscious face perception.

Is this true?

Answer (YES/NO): YES